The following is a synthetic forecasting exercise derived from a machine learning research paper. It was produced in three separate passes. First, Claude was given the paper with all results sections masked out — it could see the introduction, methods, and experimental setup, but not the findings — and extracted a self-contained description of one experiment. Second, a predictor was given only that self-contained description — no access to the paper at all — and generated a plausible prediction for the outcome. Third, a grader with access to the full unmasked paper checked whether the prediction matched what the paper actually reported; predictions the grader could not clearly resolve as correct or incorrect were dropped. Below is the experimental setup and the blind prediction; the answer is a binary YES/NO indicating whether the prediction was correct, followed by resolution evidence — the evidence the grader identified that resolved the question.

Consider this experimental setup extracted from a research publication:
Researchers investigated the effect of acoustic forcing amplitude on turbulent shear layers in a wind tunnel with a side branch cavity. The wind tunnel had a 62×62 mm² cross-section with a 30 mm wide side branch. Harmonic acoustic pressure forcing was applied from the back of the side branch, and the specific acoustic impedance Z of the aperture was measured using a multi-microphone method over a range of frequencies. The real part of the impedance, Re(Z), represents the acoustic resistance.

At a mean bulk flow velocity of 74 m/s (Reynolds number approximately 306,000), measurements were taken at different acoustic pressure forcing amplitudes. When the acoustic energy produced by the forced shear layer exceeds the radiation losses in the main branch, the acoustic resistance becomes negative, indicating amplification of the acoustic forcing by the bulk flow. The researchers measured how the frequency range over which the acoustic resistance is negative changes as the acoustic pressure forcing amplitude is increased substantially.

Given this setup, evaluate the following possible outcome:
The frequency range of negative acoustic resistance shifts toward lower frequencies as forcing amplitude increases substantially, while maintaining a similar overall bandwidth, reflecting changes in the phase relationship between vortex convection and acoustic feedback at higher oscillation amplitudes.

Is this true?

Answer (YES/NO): NO